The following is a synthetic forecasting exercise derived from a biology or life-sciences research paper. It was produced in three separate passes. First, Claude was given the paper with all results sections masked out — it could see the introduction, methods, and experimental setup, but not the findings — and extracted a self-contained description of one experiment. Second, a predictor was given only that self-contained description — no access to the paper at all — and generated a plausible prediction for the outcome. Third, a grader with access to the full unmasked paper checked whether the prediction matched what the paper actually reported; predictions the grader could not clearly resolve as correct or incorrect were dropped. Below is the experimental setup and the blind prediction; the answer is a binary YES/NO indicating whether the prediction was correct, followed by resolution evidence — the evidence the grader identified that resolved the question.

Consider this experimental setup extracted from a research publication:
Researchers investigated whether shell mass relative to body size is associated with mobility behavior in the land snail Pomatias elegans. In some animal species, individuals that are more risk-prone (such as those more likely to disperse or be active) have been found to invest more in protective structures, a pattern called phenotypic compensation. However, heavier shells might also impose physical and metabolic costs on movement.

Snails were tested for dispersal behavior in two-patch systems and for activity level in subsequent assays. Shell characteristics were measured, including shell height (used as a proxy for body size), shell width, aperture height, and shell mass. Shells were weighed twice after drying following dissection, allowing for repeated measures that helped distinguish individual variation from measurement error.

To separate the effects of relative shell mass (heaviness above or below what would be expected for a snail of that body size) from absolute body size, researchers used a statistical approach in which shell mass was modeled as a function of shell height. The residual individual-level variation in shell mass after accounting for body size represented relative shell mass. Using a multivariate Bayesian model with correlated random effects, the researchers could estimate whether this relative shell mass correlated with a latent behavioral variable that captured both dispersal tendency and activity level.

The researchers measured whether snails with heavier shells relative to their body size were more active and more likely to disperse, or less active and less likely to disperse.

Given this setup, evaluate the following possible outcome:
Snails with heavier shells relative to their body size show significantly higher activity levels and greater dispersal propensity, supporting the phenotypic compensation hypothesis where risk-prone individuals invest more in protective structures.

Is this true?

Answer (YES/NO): NO